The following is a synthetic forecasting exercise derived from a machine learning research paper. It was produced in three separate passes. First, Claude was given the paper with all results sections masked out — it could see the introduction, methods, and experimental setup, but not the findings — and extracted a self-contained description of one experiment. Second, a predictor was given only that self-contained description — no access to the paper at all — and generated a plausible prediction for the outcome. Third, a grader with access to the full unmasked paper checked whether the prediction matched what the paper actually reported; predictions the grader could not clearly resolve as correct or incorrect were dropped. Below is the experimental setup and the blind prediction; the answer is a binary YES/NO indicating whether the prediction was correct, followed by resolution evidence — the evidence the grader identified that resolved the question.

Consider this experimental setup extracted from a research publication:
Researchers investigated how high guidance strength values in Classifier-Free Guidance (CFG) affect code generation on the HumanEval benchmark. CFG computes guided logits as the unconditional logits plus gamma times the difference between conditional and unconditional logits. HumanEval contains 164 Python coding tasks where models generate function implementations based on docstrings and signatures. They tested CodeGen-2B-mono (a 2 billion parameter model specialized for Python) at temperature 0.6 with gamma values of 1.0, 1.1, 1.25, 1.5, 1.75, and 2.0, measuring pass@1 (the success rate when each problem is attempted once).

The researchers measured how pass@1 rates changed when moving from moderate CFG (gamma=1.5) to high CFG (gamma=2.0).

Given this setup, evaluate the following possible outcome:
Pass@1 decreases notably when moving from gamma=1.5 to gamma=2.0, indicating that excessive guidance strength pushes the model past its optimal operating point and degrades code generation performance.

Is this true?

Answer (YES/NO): YES